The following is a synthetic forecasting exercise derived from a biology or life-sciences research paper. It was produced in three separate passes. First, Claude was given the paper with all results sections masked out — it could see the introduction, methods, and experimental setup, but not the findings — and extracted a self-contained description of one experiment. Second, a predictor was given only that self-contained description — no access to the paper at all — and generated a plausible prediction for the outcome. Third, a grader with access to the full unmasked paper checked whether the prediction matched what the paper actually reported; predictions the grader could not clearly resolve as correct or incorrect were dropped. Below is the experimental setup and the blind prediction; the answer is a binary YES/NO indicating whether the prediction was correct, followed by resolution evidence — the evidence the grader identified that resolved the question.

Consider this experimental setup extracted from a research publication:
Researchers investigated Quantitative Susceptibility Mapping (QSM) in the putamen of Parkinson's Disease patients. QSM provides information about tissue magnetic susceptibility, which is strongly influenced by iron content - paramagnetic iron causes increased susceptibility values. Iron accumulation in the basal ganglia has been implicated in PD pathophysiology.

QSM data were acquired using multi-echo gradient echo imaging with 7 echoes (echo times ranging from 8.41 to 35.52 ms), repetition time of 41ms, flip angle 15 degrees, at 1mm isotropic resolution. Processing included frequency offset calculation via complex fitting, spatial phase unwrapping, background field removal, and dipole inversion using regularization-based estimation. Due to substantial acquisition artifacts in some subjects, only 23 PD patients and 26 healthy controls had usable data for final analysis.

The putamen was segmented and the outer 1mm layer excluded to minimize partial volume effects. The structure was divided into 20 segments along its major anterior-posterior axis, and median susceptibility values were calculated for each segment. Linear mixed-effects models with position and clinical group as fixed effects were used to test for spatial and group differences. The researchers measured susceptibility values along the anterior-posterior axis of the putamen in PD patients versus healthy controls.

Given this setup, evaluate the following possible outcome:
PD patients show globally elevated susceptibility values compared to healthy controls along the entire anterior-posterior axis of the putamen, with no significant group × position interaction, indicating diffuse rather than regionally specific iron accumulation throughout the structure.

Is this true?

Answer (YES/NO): NO